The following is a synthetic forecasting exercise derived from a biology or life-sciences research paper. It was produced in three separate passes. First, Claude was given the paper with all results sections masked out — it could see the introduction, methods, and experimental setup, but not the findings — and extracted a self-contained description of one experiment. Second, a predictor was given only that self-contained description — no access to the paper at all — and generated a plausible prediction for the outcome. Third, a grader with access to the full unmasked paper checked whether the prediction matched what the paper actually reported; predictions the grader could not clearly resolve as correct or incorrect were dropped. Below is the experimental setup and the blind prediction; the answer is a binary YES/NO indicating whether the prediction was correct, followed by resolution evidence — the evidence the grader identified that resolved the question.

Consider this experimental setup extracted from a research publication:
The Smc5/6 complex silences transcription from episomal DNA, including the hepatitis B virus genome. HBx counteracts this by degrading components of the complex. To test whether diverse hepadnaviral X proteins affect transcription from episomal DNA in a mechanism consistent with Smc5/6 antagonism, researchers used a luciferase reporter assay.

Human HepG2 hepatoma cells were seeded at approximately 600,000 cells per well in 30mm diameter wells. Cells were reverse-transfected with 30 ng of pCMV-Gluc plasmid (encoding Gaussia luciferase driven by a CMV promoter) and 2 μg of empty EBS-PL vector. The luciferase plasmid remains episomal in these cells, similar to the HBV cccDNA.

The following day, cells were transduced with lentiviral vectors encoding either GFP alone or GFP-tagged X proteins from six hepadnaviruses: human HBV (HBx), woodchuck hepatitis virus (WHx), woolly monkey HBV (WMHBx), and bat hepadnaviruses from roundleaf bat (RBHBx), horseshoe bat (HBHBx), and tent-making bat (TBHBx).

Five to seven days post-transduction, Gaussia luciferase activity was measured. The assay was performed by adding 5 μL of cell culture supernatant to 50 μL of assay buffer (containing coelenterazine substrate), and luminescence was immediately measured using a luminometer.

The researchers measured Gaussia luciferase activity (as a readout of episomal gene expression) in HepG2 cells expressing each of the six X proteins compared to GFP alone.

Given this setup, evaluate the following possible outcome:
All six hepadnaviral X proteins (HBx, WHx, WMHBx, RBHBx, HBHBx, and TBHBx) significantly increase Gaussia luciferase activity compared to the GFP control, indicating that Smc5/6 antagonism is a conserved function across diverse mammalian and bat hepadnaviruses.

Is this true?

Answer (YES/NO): YES